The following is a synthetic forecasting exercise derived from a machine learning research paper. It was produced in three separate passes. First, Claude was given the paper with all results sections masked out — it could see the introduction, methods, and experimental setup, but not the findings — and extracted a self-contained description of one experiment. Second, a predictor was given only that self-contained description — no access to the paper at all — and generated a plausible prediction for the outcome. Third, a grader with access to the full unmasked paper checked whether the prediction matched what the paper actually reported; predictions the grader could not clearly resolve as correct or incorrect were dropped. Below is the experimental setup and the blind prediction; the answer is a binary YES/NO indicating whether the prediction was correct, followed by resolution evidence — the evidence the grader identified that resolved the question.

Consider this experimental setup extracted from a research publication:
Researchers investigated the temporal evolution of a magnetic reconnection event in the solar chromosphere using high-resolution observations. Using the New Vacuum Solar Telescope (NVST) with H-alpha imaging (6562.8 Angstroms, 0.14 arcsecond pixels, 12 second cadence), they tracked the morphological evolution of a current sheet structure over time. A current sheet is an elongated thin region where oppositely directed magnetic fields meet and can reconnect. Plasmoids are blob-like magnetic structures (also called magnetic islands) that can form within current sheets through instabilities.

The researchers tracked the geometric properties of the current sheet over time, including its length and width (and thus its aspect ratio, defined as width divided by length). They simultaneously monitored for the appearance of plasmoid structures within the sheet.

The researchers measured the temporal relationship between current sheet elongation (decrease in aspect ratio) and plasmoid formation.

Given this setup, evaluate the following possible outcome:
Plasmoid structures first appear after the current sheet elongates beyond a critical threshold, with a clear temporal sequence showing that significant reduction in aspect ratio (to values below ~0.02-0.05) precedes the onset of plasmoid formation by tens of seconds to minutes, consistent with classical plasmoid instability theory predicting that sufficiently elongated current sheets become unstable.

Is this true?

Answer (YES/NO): NO